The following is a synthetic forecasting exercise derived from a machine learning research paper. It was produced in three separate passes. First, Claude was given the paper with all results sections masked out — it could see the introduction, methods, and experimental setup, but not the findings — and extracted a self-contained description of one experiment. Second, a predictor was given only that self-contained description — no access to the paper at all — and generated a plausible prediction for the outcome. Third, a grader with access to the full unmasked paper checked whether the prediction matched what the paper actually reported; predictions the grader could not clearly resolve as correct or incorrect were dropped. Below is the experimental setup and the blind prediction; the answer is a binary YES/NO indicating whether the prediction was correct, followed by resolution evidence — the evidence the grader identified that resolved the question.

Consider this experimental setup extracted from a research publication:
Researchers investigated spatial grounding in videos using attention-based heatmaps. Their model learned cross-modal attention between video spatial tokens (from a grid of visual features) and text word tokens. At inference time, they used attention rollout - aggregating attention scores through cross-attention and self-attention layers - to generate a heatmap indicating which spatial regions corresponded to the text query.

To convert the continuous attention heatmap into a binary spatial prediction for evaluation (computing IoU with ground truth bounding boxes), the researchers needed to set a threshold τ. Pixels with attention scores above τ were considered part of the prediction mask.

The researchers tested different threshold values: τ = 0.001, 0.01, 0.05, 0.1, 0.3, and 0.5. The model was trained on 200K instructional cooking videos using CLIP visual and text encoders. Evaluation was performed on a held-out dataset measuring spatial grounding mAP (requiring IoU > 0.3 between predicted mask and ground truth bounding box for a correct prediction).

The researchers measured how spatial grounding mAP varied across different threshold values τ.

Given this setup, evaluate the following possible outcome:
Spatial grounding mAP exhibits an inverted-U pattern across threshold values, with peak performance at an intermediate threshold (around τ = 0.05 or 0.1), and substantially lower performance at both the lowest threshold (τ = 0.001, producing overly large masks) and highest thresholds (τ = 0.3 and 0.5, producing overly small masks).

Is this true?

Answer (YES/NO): NO